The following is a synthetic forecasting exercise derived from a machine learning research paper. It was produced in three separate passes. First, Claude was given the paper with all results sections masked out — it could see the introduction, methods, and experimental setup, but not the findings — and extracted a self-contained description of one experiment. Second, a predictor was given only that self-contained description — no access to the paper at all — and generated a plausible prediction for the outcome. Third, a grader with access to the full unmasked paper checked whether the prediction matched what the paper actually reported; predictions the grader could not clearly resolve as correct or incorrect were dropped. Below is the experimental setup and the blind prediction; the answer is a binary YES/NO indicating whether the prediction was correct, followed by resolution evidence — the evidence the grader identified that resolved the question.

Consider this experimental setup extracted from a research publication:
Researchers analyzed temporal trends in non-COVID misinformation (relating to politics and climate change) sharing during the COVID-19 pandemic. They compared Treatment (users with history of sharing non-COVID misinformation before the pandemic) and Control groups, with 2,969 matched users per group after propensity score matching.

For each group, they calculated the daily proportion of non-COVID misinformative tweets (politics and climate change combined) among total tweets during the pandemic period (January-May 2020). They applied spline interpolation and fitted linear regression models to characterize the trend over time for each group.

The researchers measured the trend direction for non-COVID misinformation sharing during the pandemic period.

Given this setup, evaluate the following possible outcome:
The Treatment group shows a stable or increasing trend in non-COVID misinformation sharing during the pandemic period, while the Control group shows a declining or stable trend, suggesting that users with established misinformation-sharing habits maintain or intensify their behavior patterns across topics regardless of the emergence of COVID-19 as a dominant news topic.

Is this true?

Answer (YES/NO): NO